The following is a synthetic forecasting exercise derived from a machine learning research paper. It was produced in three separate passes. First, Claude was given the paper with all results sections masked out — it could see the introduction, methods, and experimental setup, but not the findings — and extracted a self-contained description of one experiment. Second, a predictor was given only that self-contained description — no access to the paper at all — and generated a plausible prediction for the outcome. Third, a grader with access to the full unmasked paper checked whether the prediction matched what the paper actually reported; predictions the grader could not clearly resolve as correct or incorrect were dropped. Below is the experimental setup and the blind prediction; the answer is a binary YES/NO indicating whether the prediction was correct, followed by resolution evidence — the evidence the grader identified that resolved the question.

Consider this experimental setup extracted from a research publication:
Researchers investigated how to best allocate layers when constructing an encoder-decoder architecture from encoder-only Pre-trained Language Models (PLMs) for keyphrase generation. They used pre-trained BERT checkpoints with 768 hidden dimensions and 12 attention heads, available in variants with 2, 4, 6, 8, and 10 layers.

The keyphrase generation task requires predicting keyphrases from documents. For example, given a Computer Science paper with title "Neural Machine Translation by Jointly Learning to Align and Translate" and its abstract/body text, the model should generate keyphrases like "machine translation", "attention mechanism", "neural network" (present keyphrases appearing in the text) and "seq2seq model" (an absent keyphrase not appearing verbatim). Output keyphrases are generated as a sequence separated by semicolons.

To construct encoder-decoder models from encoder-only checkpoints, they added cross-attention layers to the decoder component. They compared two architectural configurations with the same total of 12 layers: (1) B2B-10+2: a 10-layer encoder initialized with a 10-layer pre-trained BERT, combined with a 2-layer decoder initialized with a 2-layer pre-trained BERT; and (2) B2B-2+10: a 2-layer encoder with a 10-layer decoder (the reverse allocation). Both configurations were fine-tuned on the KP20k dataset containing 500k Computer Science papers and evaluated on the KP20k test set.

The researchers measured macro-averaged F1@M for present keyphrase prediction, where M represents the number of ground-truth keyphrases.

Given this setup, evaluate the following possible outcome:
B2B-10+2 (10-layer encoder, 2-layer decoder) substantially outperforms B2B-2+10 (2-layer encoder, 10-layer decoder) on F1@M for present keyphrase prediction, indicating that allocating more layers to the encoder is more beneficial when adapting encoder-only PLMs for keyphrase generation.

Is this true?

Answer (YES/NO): YES